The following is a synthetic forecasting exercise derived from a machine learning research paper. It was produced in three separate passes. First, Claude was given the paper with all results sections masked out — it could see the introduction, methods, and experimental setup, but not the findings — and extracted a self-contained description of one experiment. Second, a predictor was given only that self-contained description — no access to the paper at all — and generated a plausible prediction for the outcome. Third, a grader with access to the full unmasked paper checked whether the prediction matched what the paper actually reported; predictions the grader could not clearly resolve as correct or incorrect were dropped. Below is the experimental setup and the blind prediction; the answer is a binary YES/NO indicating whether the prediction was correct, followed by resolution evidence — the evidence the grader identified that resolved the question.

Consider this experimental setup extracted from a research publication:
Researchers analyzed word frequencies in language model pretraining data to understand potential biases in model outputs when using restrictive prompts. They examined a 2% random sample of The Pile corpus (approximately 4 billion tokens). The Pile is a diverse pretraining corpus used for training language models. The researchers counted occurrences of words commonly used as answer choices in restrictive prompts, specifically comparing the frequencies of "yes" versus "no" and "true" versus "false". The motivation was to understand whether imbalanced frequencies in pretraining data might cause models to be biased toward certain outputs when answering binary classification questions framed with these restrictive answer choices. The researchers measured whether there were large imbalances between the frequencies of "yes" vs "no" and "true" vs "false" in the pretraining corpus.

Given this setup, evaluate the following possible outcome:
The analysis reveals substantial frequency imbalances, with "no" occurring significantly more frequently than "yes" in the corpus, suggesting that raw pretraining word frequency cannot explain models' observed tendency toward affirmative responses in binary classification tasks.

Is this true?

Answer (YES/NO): NO